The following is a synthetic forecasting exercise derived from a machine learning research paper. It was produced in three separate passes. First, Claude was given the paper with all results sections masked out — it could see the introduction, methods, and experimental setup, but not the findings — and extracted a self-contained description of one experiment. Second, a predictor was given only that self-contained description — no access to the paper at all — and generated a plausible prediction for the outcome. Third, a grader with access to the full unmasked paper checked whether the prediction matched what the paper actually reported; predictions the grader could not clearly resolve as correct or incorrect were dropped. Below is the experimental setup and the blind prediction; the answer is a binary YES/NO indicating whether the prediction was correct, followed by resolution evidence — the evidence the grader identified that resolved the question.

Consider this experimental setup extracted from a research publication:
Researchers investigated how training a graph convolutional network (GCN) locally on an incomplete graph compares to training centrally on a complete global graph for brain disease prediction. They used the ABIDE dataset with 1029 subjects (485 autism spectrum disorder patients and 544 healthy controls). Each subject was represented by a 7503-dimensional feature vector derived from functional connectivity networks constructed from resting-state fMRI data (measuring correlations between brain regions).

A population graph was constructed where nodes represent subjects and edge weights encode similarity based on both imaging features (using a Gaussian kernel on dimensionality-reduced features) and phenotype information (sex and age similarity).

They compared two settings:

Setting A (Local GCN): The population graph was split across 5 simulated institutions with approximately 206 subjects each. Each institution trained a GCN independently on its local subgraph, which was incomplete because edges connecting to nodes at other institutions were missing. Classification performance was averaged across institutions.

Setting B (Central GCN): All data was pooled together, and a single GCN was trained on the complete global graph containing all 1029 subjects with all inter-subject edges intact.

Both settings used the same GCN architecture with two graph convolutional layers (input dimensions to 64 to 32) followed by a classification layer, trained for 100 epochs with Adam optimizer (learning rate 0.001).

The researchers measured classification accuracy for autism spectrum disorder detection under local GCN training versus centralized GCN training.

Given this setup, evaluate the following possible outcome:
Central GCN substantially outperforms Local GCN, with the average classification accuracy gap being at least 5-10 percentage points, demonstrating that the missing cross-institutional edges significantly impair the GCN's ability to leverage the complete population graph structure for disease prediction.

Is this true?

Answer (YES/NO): YES